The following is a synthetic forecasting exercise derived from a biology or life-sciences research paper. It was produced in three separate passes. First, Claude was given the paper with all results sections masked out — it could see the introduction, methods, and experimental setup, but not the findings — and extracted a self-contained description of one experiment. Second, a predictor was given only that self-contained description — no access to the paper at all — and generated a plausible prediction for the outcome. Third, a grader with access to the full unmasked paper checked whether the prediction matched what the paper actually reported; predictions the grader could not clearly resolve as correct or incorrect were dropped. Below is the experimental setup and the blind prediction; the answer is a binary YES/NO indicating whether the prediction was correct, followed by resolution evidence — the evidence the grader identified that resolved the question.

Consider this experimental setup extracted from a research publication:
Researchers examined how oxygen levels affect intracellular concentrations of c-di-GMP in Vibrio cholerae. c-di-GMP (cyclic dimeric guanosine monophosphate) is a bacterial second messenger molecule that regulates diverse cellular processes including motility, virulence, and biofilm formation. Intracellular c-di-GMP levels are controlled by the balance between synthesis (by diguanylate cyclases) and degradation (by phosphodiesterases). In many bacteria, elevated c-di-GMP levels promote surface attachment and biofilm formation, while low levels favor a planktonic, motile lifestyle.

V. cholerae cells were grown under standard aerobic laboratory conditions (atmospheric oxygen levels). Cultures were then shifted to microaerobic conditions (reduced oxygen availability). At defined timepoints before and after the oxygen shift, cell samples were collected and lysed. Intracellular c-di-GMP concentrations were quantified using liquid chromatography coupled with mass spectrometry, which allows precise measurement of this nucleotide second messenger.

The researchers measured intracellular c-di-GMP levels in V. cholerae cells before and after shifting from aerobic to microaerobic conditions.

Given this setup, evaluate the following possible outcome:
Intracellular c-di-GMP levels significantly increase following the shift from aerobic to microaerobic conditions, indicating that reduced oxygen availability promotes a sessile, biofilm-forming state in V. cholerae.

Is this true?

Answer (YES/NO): NO